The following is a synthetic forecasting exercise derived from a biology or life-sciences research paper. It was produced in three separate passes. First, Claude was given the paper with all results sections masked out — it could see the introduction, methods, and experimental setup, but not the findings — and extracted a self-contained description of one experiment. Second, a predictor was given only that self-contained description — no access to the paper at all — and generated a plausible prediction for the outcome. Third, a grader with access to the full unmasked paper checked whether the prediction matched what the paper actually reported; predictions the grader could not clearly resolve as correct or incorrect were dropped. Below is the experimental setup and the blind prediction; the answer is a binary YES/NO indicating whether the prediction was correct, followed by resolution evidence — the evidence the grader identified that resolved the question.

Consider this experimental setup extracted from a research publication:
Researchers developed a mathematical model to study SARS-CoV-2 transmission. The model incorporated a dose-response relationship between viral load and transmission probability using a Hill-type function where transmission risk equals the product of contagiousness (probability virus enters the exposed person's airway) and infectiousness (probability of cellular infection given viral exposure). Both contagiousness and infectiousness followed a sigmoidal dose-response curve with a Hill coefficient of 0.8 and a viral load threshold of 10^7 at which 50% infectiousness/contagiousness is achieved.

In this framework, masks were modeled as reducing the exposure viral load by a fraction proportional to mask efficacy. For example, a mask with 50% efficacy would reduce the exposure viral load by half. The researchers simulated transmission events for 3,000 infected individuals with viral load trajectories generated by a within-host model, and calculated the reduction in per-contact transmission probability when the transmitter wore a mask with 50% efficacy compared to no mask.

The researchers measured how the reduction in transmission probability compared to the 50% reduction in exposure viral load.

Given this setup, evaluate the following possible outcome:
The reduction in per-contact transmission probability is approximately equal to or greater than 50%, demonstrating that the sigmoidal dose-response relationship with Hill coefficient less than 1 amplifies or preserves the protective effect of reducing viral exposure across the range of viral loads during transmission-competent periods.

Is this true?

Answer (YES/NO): NO